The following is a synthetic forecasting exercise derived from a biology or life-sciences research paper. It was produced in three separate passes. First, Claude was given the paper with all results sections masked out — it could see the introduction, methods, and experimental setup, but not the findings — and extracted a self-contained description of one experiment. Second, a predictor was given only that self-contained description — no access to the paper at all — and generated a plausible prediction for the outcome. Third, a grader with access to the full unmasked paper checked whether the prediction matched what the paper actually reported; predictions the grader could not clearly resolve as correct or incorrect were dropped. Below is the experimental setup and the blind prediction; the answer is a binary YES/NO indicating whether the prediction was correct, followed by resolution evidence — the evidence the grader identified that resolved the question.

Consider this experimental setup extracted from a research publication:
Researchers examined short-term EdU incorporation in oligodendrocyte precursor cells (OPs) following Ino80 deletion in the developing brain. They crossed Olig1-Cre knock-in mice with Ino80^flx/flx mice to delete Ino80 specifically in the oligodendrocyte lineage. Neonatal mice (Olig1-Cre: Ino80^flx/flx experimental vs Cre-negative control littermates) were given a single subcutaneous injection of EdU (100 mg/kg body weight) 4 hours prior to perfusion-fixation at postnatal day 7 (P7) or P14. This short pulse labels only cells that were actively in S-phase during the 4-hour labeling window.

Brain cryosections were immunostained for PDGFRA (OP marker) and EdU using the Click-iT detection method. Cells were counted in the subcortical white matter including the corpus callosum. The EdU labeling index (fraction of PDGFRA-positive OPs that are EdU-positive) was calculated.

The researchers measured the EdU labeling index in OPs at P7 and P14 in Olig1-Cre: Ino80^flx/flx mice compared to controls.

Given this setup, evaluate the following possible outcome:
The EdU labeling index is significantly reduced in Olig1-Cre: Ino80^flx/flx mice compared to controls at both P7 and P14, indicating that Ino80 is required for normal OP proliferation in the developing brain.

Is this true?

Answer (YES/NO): NO